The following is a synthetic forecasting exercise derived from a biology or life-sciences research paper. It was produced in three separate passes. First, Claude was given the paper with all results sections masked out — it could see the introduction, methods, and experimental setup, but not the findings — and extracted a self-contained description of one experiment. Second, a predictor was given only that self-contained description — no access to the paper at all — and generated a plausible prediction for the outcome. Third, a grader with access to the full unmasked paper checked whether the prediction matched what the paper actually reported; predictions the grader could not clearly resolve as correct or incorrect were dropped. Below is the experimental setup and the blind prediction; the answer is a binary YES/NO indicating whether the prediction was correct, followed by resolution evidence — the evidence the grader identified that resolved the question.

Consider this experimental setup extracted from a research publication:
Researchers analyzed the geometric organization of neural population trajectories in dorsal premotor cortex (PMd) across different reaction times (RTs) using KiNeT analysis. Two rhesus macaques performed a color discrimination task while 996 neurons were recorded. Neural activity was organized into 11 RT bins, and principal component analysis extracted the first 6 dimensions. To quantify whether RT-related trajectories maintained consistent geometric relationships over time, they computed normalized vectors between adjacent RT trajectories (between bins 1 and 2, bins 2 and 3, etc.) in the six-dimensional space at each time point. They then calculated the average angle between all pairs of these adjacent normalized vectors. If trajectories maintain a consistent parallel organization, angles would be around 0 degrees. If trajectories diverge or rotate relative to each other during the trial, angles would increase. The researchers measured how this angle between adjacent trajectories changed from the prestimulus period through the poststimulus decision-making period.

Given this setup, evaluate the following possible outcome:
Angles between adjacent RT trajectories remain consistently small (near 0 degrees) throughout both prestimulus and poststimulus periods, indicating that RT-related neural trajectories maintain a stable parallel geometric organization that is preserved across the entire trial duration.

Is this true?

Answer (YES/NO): NO